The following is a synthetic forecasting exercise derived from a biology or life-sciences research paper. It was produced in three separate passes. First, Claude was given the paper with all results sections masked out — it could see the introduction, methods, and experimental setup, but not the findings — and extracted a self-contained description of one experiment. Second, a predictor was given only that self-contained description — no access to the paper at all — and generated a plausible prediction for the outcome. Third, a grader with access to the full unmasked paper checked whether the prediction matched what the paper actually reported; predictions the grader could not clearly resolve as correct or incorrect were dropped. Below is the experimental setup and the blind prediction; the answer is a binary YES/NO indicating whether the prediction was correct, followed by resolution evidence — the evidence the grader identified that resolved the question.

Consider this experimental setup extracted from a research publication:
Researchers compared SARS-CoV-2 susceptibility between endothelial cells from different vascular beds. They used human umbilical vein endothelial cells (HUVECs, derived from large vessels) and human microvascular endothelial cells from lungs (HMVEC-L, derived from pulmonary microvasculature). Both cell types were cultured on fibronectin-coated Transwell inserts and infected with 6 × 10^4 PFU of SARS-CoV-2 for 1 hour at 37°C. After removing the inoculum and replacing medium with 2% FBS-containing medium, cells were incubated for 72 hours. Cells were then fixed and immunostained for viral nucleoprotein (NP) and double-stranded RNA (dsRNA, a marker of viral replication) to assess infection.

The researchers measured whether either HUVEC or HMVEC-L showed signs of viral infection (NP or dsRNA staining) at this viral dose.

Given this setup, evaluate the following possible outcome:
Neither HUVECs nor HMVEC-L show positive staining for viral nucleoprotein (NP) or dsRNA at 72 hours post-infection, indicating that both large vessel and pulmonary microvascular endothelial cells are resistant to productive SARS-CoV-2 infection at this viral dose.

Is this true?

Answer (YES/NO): YES